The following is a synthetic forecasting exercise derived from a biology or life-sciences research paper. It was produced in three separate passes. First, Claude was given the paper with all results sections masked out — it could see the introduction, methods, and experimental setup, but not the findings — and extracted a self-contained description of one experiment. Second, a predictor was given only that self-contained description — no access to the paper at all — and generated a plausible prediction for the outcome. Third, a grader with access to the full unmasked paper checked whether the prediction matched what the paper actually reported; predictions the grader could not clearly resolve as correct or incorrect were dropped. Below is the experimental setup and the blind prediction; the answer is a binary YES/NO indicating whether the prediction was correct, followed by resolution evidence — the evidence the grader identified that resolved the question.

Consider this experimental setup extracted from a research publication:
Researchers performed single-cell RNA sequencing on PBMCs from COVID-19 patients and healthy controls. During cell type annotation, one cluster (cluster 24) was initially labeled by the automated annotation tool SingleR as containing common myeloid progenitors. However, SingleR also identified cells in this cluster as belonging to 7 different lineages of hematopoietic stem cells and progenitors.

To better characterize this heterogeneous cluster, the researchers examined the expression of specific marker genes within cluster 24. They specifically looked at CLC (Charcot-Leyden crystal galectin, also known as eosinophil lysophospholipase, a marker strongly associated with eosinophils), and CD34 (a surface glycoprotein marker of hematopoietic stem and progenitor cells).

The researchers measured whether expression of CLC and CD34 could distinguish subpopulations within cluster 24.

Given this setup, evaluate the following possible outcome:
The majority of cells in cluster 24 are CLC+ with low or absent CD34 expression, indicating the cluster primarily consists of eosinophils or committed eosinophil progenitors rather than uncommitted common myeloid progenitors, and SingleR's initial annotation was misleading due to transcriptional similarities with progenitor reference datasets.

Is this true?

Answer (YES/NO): NO